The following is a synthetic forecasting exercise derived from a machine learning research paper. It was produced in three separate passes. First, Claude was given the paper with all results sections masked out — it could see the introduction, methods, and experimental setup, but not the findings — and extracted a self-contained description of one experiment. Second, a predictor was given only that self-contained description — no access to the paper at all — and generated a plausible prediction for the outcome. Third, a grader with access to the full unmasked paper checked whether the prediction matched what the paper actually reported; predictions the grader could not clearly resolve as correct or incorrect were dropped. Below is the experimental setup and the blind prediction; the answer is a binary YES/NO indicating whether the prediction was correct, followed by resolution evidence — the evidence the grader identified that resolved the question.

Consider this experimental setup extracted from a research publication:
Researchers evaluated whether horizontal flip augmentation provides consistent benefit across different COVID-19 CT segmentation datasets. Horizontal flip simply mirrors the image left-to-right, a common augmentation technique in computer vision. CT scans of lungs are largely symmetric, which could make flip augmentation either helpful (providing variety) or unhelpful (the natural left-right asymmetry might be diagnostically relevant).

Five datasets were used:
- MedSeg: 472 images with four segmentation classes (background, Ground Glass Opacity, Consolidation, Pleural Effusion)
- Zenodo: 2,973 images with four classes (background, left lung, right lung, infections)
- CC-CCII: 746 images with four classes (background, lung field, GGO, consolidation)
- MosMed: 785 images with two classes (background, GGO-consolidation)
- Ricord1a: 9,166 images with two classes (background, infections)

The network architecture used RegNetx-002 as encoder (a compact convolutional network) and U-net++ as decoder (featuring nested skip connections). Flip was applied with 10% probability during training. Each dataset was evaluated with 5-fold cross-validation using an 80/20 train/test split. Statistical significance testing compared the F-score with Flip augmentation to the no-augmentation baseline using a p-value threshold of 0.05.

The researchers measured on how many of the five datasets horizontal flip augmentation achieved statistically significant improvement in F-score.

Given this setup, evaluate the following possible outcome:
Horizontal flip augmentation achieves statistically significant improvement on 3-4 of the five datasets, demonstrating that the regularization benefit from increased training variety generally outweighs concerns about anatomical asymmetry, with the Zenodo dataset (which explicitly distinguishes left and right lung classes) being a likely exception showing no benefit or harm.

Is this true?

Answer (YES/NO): YES